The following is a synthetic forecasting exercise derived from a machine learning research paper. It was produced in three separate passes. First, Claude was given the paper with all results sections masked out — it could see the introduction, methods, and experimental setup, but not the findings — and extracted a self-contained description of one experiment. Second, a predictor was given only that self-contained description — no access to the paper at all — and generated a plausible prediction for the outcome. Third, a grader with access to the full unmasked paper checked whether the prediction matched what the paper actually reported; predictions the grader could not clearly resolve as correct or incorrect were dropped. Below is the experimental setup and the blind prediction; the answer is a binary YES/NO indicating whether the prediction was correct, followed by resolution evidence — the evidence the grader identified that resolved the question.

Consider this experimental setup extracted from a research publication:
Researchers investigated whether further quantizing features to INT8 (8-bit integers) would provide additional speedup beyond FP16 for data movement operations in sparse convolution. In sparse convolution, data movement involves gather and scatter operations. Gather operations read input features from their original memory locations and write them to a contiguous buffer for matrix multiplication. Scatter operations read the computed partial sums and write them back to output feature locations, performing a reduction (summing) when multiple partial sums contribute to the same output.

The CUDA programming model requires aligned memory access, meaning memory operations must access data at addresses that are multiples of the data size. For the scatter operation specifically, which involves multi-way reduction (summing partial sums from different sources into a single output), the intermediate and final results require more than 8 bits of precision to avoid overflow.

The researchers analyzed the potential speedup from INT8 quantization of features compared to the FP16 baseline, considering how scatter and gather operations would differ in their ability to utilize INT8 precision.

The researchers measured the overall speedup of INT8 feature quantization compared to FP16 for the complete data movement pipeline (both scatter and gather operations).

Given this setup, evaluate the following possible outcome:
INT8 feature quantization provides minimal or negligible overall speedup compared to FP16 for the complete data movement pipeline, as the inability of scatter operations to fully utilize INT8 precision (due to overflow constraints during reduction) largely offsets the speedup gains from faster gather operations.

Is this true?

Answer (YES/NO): YES